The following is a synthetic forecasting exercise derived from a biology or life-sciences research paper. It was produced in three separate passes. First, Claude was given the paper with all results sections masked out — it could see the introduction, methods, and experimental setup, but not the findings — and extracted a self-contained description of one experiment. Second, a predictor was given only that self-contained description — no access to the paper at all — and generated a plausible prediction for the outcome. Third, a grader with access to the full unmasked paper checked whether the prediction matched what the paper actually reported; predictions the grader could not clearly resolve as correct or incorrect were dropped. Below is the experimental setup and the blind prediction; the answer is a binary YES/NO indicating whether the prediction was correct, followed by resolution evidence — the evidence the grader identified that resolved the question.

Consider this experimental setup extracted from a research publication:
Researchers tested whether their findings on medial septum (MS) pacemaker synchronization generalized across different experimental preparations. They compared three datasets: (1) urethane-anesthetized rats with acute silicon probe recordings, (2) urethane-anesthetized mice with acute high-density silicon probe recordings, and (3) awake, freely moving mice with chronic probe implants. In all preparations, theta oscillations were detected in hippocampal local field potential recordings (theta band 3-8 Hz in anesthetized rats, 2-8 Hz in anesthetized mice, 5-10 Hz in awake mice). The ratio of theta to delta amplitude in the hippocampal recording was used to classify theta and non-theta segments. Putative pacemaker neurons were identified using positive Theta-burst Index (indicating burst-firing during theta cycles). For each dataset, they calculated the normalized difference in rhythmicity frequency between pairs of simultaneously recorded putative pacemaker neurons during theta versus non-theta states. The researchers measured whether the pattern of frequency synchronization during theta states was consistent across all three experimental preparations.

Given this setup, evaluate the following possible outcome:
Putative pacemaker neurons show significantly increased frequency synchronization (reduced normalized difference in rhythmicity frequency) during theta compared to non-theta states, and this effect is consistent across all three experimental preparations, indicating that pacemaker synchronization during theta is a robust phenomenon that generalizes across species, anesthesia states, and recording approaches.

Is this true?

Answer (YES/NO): YES